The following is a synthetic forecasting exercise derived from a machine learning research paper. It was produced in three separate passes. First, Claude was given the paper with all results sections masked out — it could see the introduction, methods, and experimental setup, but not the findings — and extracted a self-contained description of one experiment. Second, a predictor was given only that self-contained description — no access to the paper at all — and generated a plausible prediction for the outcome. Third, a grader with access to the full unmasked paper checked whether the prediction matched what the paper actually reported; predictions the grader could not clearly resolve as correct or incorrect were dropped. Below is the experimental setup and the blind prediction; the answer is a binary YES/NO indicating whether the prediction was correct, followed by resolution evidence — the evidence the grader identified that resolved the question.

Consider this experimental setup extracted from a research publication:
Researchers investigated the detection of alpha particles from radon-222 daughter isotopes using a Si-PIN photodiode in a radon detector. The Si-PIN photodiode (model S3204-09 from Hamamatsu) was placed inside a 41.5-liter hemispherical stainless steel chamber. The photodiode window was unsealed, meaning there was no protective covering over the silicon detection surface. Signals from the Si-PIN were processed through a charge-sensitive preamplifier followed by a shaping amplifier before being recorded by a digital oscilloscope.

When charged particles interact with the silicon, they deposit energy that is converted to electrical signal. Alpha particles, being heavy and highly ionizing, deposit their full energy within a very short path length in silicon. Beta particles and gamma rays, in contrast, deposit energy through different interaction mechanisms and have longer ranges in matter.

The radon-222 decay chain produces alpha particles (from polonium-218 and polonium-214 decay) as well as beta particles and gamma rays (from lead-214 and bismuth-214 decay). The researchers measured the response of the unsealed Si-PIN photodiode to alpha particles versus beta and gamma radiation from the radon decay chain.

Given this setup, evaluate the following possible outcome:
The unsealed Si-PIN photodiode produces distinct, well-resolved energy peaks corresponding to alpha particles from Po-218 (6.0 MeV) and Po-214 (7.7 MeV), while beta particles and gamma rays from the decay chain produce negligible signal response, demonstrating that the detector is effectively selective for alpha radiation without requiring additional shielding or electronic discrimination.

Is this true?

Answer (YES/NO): YES